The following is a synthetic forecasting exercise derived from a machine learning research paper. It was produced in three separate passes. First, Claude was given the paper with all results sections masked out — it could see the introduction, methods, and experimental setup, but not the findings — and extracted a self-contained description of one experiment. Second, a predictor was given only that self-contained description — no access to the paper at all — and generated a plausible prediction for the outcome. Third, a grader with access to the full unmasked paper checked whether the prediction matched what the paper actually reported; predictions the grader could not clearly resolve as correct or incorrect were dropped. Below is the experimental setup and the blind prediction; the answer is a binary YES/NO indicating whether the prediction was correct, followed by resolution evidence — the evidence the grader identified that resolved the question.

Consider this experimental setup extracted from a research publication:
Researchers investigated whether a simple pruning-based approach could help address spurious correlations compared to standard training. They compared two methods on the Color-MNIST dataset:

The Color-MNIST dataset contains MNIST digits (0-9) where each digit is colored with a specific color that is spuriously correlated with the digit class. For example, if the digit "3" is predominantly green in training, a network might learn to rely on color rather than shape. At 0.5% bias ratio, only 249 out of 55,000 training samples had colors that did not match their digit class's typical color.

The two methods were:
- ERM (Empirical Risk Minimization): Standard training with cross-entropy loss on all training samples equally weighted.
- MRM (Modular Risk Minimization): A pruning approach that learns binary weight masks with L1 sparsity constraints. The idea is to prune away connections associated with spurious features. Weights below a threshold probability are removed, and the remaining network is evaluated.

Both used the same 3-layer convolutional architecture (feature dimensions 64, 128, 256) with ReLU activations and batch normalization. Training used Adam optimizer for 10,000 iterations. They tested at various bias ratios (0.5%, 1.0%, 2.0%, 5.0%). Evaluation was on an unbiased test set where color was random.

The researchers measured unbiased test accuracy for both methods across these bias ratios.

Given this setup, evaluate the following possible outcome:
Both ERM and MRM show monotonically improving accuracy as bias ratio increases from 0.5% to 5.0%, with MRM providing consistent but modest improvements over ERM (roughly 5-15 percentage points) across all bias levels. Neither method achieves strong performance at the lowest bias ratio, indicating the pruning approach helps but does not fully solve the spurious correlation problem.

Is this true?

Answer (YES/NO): NO